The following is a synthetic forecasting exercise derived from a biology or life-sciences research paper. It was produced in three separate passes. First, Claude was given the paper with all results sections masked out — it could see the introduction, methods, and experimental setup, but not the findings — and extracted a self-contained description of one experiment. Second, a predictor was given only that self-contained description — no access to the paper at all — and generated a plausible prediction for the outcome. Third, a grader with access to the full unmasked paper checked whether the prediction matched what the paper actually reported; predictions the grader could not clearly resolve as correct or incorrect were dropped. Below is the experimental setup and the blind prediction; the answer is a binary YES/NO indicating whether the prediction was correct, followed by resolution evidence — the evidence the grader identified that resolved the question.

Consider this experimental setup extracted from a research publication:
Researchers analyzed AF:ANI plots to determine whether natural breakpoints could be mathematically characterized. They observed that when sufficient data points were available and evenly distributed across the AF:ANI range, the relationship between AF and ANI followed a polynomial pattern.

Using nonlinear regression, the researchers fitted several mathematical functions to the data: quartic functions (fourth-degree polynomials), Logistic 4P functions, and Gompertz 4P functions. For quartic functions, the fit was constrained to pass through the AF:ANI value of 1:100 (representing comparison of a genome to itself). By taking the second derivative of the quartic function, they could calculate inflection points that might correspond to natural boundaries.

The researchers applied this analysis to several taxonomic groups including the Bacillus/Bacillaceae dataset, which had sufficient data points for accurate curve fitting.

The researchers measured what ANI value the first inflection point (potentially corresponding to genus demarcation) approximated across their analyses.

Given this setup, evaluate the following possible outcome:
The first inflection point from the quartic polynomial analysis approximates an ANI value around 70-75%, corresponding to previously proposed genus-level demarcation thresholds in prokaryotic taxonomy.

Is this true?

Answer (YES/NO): YES